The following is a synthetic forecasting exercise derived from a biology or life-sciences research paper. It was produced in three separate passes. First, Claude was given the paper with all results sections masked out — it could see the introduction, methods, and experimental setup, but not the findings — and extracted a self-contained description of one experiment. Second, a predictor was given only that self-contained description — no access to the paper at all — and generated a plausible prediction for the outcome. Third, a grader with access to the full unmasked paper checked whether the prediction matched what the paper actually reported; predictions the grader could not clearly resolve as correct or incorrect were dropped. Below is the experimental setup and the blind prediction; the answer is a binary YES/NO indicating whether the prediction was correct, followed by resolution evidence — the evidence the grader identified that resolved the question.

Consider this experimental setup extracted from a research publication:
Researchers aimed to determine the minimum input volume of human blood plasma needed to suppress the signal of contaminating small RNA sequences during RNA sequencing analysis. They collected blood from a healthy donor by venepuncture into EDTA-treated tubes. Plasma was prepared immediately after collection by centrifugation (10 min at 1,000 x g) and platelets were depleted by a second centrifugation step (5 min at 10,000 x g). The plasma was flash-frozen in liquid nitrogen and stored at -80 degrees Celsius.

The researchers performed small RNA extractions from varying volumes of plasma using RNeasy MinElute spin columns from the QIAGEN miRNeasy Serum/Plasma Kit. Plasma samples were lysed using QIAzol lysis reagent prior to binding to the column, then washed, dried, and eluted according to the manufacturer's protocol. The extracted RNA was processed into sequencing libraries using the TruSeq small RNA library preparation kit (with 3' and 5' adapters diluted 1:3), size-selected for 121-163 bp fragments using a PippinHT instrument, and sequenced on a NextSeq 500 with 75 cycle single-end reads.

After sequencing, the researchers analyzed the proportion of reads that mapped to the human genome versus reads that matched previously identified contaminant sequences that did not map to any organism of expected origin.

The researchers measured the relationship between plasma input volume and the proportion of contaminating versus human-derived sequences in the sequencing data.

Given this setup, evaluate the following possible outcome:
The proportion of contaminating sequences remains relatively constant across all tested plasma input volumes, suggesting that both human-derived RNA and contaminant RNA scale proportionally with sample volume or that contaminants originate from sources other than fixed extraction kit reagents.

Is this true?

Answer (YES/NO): NO